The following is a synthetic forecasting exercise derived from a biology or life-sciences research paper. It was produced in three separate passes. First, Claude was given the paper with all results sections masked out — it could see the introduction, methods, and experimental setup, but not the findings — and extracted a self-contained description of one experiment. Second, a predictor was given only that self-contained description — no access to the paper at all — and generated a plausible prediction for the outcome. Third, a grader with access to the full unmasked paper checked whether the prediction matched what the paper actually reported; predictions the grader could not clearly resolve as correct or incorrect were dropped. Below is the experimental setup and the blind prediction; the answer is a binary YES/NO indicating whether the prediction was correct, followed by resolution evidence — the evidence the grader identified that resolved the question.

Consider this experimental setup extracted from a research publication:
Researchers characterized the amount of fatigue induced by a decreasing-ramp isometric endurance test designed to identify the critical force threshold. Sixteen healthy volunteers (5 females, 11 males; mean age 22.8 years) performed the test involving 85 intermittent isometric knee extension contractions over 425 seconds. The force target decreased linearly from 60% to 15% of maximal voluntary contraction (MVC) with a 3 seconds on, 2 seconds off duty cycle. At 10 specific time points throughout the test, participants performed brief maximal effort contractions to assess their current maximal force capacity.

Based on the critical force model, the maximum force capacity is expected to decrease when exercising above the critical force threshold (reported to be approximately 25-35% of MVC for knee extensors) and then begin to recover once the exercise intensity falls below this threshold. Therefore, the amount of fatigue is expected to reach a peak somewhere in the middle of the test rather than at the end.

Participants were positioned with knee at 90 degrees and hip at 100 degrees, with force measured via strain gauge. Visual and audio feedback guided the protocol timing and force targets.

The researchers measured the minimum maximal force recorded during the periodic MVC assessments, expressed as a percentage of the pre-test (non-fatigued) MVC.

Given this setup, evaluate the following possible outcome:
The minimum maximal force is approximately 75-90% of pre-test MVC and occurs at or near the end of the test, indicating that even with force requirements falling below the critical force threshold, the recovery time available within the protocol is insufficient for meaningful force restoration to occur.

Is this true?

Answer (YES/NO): NO